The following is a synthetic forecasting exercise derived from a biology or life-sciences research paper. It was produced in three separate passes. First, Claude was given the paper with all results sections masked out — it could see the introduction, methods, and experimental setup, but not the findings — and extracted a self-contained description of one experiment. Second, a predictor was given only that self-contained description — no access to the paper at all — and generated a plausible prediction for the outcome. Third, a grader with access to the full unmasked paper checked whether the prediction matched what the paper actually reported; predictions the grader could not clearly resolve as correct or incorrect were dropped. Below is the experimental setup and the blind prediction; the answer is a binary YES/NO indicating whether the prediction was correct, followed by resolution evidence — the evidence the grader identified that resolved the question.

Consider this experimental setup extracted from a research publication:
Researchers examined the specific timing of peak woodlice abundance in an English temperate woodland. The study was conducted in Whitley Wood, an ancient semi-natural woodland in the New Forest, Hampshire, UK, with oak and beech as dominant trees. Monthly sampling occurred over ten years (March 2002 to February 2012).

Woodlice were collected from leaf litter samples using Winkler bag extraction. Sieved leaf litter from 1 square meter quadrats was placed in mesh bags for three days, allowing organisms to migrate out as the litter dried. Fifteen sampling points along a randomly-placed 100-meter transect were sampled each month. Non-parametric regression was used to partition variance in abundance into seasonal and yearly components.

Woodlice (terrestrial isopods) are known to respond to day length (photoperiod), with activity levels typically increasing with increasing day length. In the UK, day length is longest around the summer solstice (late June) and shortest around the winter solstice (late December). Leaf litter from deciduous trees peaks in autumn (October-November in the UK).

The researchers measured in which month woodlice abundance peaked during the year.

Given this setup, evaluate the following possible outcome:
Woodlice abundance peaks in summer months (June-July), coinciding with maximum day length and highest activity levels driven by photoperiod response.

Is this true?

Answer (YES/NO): YES